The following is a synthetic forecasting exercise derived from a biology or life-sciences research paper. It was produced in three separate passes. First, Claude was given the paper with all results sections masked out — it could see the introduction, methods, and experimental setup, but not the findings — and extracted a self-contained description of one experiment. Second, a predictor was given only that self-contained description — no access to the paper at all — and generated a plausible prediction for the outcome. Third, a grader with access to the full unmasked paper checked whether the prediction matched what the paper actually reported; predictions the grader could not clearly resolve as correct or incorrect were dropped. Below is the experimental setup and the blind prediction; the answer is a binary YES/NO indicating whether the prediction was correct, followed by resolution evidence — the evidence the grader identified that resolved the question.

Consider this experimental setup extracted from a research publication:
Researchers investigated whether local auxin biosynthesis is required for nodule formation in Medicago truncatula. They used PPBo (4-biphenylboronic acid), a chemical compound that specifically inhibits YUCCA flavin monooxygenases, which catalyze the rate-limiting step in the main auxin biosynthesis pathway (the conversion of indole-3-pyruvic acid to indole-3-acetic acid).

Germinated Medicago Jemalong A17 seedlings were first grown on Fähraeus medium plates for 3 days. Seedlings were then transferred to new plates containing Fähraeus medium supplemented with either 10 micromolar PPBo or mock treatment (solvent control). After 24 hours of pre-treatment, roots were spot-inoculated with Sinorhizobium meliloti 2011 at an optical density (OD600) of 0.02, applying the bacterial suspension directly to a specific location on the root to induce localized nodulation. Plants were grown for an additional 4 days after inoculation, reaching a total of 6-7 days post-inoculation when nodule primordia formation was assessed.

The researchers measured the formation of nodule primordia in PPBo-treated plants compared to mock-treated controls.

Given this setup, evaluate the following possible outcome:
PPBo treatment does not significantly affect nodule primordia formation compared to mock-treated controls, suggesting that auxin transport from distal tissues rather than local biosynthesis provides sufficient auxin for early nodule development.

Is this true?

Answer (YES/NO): NO